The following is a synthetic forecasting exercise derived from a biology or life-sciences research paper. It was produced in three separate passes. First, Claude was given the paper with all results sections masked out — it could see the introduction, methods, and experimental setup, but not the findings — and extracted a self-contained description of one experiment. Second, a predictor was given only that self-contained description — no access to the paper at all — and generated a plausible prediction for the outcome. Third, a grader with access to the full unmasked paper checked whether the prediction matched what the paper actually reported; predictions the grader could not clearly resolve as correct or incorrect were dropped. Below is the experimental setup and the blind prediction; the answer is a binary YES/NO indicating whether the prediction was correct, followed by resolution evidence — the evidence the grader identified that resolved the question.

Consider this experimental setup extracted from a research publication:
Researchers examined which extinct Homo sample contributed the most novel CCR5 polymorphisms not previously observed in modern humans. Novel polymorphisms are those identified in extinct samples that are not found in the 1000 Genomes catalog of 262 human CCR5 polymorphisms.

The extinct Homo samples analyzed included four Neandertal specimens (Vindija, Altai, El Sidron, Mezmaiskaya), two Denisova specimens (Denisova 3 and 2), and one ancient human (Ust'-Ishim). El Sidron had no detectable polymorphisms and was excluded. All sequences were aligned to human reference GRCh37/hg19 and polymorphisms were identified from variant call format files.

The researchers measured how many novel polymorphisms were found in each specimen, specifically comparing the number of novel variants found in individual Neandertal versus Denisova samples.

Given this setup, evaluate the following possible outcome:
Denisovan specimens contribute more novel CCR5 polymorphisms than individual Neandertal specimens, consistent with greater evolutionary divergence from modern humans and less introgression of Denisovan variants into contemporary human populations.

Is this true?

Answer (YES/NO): YES